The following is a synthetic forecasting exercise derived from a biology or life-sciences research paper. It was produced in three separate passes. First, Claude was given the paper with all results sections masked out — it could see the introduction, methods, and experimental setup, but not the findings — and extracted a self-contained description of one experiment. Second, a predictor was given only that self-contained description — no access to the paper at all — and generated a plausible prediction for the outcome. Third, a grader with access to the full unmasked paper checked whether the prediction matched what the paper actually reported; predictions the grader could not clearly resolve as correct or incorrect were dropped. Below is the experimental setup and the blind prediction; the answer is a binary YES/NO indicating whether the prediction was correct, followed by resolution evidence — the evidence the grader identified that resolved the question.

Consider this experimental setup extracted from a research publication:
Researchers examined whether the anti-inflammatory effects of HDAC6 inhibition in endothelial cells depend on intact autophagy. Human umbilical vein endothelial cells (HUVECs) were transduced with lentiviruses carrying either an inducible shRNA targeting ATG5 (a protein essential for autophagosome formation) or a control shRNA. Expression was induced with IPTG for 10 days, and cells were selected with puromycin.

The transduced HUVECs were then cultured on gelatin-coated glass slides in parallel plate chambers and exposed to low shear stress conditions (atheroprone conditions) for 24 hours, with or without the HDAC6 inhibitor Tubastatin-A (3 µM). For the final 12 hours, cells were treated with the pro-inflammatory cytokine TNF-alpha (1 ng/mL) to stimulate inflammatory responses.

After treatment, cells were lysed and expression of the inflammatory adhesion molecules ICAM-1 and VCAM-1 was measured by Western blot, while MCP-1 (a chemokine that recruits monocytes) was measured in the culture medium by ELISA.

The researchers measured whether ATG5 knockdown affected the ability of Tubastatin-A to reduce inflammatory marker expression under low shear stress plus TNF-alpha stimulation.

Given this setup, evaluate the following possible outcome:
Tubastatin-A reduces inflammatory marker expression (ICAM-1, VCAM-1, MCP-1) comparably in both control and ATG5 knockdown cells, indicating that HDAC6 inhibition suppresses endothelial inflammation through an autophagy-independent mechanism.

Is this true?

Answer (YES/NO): NO